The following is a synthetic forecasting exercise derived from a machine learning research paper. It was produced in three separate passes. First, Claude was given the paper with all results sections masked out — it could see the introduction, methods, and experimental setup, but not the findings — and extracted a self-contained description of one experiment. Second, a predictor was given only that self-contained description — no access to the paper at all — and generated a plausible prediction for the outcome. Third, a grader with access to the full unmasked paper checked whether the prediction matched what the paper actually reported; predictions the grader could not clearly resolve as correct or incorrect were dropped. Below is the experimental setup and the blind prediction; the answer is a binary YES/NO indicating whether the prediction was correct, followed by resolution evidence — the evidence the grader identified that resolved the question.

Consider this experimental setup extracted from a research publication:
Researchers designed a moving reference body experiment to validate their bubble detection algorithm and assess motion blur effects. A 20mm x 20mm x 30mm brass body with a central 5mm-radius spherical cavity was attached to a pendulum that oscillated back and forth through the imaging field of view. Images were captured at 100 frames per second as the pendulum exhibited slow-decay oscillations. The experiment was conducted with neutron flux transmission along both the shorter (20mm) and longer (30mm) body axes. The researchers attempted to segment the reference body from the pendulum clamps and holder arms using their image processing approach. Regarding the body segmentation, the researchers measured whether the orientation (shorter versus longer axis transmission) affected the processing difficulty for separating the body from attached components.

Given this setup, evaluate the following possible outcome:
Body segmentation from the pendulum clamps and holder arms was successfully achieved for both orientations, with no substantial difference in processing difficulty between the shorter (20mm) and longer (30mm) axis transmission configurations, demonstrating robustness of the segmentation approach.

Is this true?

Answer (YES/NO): NO